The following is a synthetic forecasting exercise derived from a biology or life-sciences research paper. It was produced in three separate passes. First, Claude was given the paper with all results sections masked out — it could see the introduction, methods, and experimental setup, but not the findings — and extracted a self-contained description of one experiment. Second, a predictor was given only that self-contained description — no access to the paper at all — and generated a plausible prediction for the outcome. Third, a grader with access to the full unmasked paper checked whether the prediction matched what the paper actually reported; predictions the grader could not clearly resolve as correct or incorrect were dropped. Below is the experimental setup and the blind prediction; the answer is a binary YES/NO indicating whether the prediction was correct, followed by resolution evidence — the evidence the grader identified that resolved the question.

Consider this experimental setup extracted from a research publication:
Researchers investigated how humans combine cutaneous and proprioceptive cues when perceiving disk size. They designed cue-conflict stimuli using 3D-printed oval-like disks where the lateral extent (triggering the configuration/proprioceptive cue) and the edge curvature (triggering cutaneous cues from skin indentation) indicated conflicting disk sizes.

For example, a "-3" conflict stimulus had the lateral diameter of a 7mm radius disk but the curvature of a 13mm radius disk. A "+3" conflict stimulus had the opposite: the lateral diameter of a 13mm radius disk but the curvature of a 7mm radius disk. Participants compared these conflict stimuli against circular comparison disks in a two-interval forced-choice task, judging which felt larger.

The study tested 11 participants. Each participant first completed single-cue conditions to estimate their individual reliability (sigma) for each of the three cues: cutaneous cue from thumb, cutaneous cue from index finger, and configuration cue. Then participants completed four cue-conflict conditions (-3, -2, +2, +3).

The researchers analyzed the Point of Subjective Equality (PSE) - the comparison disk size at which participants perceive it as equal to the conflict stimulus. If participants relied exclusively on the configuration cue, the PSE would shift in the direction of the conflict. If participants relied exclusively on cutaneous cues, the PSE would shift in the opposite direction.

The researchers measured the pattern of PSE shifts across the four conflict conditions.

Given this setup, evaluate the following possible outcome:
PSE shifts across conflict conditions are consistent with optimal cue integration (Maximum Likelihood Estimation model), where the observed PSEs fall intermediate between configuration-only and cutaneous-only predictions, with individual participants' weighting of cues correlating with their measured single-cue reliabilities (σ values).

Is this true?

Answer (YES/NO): YES